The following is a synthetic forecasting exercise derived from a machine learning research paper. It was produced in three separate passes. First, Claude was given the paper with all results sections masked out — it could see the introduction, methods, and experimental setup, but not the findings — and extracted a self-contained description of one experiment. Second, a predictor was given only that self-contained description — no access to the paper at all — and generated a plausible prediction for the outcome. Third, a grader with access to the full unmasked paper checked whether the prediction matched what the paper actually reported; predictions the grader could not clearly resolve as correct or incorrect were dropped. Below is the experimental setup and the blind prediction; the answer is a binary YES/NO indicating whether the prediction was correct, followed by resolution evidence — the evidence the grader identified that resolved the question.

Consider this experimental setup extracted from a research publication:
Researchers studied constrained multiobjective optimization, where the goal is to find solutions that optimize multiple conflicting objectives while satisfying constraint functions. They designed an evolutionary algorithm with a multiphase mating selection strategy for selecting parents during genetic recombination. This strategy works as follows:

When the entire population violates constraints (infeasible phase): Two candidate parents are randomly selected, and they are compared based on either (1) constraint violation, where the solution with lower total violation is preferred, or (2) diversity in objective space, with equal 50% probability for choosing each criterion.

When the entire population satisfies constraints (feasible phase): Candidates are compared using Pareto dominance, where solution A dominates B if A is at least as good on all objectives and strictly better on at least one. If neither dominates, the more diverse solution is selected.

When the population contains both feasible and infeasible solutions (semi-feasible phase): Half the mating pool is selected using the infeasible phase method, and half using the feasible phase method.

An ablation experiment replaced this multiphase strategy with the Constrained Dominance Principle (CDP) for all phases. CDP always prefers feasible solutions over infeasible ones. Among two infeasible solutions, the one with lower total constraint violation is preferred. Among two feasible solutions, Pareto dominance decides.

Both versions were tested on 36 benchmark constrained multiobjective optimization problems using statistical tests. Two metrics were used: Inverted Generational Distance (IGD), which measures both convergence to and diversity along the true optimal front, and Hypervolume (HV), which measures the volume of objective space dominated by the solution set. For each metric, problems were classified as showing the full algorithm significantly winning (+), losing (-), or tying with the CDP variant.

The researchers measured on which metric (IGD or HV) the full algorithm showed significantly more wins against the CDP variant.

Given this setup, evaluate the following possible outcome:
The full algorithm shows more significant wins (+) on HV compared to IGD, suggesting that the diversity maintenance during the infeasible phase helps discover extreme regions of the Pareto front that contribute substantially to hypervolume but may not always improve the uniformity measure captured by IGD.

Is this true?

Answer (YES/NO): YES